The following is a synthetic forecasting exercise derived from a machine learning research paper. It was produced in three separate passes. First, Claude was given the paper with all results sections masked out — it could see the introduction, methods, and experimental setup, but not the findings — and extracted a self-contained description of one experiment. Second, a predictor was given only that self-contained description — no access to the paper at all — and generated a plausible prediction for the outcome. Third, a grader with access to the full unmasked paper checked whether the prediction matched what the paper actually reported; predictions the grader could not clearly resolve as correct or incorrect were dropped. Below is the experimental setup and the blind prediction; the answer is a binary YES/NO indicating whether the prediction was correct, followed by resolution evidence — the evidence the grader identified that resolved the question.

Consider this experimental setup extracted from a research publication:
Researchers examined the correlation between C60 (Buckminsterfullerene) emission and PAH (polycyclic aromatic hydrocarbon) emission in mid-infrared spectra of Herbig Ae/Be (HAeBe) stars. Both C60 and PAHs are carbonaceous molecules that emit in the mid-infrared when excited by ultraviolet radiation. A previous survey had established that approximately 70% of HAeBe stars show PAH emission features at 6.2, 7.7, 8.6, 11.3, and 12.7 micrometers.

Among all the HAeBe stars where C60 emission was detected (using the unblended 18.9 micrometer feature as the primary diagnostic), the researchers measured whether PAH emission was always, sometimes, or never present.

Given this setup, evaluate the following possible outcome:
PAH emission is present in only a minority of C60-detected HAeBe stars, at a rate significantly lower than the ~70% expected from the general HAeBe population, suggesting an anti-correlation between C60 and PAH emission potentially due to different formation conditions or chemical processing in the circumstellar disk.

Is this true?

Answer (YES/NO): NO